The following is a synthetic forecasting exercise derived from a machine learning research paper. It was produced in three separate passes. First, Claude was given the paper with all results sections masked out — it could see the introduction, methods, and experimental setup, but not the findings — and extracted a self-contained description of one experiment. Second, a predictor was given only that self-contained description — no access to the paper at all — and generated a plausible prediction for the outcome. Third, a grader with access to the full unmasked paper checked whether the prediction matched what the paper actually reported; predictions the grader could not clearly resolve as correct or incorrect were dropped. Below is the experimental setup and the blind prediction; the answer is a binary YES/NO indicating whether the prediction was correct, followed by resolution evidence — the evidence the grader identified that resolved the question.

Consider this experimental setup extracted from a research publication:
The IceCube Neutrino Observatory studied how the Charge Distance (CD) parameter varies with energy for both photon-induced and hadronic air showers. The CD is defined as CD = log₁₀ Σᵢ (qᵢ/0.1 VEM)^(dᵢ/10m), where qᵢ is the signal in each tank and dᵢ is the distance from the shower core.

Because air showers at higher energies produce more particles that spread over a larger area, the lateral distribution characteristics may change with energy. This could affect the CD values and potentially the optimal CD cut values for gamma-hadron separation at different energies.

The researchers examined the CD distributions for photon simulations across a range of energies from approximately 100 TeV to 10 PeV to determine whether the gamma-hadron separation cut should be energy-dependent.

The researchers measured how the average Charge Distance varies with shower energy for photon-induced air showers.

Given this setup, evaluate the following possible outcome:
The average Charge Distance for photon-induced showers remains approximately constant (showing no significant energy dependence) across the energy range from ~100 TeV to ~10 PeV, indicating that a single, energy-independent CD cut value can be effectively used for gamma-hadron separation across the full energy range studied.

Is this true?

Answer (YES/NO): NO